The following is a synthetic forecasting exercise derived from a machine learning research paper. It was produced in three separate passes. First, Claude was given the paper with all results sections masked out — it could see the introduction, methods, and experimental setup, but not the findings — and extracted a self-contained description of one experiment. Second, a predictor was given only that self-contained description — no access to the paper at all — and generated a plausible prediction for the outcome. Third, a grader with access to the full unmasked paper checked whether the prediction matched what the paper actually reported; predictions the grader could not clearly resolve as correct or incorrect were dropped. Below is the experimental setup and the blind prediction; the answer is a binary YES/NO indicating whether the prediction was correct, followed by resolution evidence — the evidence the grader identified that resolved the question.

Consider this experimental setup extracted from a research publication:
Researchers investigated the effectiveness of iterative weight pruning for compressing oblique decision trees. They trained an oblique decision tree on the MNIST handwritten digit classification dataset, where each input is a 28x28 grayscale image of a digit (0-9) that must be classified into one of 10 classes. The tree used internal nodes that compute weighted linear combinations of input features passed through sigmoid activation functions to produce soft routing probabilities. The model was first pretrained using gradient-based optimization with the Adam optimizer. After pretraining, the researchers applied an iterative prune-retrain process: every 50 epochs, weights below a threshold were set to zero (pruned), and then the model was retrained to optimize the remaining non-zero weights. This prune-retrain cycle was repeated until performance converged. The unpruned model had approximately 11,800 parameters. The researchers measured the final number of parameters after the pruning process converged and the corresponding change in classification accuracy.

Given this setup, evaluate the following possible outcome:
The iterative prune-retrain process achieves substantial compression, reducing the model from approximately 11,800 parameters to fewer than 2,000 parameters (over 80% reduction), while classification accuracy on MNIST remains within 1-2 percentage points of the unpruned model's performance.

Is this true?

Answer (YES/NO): NO